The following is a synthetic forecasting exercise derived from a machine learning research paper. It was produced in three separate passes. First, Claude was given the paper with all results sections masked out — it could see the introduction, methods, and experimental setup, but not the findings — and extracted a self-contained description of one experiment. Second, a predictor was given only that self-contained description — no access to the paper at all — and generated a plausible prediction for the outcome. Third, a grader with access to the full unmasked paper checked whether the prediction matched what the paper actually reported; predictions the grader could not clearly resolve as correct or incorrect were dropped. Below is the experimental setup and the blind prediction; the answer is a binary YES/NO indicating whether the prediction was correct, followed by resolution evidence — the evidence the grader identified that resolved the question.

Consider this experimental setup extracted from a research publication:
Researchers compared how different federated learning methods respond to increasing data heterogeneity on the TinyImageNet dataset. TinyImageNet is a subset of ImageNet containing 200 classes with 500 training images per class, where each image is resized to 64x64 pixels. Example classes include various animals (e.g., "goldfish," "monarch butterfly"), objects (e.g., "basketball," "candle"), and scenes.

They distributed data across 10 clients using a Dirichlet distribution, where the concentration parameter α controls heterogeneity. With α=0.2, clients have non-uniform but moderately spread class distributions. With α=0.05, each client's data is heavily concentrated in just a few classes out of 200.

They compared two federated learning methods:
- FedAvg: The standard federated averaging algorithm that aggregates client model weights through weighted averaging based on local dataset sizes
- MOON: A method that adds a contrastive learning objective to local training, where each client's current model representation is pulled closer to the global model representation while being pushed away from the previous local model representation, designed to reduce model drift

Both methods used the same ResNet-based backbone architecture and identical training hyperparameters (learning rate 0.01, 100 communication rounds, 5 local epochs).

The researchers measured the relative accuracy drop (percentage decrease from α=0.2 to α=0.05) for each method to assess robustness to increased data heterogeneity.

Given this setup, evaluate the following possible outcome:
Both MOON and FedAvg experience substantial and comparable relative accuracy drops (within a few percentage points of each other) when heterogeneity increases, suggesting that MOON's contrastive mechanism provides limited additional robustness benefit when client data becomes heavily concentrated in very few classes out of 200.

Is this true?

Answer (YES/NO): NO